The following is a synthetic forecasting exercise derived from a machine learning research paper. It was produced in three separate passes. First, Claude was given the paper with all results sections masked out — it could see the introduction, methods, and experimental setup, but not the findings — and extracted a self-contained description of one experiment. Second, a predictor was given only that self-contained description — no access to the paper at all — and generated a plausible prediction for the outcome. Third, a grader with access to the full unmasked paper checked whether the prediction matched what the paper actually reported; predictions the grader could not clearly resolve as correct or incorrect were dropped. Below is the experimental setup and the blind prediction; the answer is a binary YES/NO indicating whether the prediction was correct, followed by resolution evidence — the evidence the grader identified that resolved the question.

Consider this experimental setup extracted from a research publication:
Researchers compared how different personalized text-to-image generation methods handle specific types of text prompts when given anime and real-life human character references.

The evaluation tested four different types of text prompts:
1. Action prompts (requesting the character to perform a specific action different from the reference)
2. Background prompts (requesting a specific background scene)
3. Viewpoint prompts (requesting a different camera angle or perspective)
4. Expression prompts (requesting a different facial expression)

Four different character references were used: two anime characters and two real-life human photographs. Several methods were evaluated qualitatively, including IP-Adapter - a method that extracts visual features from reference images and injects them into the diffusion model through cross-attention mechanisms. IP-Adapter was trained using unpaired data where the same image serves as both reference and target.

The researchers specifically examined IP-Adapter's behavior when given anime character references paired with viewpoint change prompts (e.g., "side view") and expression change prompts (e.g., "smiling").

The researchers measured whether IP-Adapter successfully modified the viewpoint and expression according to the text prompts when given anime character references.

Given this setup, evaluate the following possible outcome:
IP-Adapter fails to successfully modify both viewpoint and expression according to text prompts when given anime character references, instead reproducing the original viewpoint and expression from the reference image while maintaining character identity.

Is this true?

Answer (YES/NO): YES